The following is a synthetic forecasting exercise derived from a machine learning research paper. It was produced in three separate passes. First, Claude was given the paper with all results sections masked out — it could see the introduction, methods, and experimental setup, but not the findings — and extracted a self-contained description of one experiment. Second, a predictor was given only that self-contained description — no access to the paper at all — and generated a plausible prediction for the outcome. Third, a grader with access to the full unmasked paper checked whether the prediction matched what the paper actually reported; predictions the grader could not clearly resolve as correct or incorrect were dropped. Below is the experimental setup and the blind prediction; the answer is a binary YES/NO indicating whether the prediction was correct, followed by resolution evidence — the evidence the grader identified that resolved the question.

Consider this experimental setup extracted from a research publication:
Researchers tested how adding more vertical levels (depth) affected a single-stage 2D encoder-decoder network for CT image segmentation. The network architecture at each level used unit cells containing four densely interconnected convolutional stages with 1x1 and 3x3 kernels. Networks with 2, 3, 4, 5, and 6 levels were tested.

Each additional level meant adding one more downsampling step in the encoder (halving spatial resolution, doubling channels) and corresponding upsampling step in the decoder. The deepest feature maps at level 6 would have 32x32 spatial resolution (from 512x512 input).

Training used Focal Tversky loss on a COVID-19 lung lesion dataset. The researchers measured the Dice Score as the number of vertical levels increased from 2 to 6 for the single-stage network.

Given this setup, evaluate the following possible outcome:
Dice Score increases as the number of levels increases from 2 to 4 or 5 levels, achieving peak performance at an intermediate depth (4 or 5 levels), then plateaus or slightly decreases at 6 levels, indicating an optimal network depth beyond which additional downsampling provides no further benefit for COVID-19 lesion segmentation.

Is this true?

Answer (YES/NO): NO